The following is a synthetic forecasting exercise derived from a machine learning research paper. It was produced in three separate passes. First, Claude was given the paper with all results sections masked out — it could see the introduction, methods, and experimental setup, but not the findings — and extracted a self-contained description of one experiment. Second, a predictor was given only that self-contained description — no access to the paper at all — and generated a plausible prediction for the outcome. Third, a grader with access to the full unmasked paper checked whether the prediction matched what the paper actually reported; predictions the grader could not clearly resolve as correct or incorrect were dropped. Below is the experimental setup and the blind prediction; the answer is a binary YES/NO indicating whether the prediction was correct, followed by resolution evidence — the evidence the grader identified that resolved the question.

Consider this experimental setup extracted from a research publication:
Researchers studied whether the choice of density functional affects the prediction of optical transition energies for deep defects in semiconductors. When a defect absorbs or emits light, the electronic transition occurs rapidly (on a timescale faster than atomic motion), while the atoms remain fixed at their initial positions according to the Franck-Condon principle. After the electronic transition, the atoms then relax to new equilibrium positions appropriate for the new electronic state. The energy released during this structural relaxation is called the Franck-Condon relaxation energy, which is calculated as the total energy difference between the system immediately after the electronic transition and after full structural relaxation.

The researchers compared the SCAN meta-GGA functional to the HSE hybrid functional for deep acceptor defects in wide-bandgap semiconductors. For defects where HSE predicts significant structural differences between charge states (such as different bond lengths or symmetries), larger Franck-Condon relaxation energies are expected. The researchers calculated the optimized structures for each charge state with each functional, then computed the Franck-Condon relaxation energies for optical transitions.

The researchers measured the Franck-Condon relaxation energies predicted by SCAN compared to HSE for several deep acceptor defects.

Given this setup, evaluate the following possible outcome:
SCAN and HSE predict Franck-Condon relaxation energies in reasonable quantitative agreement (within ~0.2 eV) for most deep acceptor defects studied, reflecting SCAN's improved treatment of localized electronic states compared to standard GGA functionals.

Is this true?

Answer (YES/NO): NO